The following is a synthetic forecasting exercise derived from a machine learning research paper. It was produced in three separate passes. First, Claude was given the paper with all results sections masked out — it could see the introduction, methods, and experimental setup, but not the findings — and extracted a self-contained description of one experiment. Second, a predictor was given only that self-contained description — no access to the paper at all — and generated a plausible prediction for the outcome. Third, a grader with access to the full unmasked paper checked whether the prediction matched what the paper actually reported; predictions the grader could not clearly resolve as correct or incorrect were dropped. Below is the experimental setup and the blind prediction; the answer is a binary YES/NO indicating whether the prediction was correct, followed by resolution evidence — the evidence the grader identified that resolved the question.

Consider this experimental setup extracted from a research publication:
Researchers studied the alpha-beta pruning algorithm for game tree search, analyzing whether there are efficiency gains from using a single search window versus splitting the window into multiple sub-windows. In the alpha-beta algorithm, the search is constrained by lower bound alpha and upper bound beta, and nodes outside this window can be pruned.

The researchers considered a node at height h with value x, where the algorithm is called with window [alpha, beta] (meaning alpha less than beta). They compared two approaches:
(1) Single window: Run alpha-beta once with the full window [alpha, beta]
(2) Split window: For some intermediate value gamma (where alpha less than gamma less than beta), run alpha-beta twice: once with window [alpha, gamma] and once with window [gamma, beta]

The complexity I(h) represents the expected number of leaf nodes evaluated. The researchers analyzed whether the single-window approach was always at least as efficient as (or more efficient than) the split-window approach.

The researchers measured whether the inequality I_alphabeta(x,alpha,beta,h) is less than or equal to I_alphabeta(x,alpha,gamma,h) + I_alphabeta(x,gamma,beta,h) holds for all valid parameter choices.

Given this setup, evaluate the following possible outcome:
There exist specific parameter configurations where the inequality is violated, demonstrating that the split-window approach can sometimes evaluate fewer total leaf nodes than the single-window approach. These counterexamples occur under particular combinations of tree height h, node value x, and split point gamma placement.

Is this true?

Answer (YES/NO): NO